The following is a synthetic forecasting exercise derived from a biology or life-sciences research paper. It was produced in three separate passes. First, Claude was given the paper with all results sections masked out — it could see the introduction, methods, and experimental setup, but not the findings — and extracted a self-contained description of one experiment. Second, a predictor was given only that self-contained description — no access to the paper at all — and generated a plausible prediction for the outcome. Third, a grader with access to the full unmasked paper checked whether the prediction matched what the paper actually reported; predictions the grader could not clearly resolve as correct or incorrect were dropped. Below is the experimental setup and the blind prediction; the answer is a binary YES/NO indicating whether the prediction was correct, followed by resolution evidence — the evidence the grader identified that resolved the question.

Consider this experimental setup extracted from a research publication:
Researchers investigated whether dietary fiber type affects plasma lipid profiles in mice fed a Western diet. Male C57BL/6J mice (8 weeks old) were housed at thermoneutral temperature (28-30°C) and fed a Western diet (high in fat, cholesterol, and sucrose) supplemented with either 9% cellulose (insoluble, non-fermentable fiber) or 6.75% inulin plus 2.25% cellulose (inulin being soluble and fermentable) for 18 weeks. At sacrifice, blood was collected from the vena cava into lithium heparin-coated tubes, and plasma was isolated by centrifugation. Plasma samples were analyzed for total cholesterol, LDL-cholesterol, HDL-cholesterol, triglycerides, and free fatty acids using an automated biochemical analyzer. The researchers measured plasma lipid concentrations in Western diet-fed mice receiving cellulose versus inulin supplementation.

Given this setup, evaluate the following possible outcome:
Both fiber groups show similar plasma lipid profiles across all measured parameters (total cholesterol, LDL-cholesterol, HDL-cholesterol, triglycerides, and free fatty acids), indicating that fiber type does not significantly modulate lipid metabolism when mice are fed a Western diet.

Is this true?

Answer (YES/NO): NO